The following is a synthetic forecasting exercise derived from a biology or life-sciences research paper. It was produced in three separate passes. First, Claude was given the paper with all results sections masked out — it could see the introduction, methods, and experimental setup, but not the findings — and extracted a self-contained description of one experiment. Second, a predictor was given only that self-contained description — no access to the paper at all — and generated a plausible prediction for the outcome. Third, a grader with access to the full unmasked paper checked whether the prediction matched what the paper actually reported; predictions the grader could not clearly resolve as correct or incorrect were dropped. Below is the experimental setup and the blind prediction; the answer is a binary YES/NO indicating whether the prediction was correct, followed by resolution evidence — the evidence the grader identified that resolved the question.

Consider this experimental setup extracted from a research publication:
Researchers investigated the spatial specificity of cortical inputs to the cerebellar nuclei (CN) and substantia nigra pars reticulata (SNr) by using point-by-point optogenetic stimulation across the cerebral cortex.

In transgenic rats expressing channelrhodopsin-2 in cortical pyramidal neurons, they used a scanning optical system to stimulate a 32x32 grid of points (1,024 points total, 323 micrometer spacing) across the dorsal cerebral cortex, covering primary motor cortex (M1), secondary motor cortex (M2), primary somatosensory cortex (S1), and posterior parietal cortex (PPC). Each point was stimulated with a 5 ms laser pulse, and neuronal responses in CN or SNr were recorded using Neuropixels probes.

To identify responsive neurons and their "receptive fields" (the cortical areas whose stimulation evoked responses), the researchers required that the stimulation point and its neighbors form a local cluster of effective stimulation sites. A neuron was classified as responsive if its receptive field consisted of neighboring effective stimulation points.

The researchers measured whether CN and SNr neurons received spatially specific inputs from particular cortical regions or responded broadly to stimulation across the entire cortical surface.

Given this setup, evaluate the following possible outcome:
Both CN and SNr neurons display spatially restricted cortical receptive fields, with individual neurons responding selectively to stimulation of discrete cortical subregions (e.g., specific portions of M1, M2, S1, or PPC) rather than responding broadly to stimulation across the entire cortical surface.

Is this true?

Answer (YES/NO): YES